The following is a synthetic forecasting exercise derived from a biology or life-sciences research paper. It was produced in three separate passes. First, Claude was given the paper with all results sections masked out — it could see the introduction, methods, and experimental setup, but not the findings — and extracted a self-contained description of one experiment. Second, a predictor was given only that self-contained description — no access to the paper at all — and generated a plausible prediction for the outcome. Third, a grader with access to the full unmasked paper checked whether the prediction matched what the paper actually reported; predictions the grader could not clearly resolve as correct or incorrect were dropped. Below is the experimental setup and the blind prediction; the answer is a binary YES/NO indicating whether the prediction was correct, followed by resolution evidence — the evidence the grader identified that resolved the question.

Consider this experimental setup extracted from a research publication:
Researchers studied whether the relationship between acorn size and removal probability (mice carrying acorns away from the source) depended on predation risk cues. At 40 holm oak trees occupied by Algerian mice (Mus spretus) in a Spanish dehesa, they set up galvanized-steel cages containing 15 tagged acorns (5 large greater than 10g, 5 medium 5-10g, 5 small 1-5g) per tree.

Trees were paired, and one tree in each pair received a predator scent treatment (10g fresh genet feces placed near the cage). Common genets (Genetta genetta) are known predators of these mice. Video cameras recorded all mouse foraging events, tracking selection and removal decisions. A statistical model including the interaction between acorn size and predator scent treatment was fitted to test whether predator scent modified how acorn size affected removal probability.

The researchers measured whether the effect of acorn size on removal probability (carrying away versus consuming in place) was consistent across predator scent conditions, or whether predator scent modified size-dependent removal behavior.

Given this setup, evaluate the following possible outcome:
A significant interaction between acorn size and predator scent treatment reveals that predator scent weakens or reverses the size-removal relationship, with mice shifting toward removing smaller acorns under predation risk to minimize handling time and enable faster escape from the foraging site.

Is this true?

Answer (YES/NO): NO